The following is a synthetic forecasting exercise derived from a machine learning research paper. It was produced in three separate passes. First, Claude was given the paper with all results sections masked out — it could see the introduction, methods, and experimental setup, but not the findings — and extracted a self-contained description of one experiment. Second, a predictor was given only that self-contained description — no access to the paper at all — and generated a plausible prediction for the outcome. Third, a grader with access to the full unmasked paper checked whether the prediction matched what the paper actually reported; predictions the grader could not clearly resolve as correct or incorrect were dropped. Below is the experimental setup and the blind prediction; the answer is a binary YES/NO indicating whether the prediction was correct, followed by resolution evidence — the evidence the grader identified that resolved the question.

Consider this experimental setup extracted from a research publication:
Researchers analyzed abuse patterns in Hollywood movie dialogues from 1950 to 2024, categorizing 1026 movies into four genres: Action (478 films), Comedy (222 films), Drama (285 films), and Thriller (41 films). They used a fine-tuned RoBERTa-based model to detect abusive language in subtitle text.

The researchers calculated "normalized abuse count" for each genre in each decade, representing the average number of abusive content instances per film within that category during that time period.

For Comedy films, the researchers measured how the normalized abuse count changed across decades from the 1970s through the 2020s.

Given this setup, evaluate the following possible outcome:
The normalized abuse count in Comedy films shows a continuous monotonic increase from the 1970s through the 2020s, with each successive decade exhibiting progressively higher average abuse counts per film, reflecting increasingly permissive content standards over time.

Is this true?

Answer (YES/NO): NO